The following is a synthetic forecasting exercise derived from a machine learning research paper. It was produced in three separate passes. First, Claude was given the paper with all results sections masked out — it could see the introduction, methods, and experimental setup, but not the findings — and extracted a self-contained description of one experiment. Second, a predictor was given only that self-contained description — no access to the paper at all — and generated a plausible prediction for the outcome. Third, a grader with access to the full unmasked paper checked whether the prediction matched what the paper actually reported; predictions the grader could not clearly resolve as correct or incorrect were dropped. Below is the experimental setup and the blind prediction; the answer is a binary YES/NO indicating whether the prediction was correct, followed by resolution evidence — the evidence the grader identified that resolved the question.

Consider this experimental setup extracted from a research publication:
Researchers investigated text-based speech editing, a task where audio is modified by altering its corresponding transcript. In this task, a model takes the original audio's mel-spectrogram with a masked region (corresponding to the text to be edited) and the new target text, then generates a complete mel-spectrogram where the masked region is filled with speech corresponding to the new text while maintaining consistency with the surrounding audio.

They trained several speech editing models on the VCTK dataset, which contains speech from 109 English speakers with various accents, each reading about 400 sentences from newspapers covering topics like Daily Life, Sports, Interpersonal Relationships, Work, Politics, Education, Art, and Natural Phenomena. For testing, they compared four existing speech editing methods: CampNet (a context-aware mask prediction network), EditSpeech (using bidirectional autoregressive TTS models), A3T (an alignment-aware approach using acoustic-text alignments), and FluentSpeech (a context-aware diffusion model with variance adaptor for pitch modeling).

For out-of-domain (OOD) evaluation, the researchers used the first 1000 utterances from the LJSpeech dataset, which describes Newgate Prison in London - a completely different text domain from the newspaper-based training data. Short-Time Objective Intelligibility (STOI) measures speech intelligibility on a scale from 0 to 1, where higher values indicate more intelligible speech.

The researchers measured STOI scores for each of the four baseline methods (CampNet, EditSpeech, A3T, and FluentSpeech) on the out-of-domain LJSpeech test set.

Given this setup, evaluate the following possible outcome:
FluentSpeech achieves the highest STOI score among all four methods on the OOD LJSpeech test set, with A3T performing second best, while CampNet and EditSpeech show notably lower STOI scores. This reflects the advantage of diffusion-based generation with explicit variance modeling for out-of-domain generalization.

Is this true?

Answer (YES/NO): YES